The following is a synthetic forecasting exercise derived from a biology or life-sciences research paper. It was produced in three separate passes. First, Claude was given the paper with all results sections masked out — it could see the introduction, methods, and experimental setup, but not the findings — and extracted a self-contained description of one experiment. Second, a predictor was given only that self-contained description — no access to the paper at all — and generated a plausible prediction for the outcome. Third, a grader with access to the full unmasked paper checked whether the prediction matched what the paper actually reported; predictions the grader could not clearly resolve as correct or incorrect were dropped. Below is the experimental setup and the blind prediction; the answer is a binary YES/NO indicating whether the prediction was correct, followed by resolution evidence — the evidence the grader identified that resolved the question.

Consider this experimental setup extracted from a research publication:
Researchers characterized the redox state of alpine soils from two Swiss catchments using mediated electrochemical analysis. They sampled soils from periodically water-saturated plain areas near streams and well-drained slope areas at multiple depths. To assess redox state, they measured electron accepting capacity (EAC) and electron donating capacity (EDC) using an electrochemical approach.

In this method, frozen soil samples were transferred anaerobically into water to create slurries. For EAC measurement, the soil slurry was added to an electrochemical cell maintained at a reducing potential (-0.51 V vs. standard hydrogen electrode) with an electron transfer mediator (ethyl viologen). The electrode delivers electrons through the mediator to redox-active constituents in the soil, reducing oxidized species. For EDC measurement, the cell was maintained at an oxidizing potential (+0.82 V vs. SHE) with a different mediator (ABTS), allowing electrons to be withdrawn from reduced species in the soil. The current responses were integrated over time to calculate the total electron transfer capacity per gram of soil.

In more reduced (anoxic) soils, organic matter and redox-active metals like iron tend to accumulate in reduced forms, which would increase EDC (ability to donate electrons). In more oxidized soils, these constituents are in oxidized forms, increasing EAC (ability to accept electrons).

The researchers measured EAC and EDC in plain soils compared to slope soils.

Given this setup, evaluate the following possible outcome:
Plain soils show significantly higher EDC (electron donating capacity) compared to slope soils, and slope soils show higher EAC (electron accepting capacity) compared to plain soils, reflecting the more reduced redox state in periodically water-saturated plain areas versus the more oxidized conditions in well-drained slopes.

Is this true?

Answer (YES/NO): YES